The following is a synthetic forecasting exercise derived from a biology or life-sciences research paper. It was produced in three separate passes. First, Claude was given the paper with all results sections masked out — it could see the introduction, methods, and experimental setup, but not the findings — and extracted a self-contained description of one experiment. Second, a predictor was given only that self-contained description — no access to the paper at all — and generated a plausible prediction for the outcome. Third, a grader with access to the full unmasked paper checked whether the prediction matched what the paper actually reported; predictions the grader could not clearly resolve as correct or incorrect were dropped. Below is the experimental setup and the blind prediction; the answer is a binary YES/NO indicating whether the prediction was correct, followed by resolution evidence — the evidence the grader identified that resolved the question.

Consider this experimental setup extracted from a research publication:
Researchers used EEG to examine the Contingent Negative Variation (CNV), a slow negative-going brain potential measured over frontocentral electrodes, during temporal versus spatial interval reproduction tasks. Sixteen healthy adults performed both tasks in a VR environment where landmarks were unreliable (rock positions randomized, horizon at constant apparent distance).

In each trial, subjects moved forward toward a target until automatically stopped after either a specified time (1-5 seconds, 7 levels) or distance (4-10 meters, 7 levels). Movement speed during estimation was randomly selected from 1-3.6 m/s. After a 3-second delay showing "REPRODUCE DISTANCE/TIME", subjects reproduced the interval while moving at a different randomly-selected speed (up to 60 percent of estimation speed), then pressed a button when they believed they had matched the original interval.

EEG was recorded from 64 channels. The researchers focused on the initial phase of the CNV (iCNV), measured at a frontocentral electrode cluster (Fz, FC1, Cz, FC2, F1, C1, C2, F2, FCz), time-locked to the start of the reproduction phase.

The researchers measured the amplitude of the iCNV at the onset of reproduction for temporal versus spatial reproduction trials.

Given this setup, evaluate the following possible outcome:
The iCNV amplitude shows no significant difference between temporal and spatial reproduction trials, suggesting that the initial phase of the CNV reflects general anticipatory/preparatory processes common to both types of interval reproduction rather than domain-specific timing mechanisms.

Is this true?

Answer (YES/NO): NO